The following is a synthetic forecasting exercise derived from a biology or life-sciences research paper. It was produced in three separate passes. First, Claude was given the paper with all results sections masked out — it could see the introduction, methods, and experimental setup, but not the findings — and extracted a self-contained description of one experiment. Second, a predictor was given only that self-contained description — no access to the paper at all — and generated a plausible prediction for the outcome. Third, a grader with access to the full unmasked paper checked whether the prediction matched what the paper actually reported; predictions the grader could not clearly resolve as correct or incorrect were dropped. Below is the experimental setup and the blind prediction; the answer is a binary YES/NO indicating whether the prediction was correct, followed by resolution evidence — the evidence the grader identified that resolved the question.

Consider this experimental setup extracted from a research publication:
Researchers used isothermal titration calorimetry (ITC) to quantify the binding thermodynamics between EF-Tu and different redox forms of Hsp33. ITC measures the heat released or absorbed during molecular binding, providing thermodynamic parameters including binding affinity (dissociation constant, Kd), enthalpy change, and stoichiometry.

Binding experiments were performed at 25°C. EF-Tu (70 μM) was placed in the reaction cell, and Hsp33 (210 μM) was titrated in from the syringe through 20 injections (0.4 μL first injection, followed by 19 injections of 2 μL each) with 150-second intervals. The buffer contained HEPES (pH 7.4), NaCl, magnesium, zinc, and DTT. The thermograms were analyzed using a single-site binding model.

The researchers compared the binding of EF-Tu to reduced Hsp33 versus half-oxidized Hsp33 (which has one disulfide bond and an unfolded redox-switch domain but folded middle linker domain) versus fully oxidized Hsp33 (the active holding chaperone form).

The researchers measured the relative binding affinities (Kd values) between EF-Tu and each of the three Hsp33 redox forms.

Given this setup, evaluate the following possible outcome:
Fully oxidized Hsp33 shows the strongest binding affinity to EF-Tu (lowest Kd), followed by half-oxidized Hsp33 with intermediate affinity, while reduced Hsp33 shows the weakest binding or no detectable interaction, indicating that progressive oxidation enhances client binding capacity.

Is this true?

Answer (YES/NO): NO